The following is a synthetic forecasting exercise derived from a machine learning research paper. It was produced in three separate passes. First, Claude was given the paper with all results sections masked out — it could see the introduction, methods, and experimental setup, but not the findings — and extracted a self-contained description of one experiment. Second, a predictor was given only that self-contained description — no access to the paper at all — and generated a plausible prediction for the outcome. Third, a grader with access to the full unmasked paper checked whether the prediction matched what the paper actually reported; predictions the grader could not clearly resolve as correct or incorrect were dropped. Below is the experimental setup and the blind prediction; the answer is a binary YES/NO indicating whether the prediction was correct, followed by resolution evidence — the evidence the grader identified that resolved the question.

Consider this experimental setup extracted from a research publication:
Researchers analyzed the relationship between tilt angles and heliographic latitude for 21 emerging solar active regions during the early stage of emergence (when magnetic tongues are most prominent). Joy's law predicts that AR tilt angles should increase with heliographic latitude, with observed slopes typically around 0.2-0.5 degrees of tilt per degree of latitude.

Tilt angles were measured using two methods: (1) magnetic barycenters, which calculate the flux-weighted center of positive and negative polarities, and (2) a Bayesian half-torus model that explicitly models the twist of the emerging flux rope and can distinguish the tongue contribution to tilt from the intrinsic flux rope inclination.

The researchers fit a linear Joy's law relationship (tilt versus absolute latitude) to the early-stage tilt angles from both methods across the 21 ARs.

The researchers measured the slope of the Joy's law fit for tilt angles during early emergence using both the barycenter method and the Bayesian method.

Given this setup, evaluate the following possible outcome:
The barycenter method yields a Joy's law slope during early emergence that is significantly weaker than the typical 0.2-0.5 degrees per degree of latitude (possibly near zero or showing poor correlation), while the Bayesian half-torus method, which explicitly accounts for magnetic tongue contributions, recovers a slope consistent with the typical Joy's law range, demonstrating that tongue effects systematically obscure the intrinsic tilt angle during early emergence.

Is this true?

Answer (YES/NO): NO